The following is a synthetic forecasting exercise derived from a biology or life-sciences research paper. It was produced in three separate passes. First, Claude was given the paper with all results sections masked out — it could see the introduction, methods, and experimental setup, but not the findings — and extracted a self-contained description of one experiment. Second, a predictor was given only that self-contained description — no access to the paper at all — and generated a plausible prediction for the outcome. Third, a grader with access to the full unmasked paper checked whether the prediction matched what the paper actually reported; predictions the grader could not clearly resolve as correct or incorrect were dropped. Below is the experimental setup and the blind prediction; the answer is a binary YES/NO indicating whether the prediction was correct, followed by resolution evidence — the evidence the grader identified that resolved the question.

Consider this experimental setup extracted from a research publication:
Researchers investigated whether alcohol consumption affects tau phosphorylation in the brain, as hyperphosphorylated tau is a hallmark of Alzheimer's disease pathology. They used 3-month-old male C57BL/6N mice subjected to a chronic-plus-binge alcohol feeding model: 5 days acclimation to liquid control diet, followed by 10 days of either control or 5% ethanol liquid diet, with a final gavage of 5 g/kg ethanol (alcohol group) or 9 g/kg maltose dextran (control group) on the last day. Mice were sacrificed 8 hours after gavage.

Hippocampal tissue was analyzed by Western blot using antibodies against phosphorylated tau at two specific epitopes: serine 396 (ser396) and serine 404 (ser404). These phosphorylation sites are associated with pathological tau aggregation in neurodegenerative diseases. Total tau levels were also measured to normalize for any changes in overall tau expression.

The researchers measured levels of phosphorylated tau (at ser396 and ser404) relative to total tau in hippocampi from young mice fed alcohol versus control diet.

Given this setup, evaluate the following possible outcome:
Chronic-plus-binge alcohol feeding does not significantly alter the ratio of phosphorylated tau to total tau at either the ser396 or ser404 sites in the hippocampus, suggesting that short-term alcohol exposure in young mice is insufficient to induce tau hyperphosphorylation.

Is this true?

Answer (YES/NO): NO